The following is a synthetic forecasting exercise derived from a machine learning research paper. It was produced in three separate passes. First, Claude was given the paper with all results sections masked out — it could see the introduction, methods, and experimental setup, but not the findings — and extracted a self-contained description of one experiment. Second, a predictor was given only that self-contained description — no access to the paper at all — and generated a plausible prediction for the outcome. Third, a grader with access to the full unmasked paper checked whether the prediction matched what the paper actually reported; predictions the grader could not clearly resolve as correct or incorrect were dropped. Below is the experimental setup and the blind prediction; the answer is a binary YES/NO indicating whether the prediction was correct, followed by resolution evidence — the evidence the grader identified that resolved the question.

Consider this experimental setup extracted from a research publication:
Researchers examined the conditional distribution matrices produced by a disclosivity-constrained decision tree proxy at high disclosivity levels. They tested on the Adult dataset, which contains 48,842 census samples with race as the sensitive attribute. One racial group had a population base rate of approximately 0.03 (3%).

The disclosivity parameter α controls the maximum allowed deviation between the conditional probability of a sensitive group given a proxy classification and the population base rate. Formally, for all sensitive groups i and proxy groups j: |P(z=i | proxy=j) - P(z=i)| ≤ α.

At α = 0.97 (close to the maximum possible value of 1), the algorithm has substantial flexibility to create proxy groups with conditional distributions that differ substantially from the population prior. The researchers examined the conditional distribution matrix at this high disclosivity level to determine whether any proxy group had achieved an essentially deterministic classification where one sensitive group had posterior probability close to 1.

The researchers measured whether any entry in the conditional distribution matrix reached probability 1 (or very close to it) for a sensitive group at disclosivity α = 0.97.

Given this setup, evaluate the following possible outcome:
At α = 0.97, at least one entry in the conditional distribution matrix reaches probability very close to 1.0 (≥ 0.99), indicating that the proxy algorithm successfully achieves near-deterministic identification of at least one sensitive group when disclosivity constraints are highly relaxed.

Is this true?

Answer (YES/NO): YES